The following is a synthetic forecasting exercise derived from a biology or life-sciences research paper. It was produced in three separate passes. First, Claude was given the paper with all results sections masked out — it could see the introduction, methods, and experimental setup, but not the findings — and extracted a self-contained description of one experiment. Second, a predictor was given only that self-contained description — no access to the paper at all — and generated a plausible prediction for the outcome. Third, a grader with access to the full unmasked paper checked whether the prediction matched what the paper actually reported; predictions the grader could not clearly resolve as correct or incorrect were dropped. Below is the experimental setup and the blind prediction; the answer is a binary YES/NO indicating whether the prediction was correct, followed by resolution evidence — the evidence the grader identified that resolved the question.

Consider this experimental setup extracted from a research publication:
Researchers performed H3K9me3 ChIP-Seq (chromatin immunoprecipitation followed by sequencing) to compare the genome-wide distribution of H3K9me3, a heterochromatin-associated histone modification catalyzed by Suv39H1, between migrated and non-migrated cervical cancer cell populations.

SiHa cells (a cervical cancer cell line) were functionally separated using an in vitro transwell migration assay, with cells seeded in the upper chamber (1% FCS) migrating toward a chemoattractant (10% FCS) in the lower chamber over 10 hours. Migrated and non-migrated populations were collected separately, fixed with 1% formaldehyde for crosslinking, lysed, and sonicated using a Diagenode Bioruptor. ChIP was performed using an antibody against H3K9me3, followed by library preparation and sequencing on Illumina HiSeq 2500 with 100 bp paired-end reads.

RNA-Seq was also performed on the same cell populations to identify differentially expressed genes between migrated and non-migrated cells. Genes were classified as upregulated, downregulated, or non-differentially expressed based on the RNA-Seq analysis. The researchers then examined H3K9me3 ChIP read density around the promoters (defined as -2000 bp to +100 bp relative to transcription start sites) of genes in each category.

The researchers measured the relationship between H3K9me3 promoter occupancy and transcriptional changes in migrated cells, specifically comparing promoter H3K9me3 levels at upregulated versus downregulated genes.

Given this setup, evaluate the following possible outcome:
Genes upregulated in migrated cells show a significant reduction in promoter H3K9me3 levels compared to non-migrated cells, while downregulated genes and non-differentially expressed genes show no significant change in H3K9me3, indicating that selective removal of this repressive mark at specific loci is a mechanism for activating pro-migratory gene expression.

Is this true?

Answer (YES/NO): NO